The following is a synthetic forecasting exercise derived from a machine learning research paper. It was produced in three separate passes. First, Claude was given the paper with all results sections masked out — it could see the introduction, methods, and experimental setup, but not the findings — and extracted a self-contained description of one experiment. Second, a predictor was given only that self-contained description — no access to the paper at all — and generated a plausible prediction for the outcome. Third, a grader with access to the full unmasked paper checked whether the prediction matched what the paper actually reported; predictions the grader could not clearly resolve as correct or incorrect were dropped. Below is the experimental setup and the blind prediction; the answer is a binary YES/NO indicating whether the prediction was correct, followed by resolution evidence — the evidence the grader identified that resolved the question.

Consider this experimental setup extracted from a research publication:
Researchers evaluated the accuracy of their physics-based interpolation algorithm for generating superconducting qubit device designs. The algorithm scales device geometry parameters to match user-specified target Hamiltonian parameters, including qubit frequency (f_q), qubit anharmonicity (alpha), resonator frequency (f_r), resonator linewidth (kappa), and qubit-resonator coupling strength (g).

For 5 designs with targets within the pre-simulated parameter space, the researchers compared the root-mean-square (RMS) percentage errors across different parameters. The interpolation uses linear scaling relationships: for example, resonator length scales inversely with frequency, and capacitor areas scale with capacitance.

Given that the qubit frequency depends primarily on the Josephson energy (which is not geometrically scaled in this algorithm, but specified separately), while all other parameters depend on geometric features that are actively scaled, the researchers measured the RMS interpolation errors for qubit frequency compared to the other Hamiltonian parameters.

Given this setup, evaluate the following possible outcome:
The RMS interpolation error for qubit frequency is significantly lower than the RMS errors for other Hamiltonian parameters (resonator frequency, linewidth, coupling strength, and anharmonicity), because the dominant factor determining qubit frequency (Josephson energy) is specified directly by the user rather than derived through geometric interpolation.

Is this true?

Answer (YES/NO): YES